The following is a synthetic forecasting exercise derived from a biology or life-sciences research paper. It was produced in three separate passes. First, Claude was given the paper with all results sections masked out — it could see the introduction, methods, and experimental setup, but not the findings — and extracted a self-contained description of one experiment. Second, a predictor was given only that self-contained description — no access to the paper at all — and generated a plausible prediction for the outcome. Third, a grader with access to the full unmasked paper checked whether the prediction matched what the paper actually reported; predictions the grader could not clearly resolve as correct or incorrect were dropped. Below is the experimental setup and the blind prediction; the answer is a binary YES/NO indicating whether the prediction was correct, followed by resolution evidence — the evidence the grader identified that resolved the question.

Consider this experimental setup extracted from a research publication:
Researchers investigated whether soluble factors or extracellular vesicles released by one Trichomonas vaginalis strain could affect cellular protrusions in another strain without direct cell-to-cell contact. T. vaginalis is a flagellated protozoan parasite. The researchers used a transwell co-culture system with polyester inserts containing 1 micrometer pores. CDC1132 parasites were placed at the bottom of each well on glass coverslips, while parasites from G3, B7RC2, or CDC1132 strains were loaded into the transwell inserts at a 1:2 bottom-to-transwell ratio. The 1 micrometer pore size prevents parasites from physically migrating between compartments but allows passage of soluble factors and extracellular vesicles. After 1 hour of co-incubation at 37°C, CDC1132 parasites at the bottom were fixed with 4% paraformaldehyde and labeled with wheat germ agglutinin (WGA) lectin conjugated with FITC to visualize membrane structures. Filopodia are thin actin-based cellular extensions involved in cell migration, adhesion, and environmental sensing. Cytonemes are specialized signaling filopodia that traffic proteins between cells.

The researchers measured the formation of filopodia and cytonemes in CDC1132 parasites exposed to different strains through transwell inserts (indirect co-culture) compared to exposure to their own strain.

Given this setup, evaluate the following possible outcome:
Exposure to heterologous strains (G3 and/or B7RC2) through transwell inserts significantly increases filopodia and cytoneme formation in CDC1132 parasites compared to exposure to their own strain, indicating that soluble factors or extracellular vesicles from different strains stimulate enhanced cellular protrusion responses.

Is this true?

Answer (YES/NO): YES